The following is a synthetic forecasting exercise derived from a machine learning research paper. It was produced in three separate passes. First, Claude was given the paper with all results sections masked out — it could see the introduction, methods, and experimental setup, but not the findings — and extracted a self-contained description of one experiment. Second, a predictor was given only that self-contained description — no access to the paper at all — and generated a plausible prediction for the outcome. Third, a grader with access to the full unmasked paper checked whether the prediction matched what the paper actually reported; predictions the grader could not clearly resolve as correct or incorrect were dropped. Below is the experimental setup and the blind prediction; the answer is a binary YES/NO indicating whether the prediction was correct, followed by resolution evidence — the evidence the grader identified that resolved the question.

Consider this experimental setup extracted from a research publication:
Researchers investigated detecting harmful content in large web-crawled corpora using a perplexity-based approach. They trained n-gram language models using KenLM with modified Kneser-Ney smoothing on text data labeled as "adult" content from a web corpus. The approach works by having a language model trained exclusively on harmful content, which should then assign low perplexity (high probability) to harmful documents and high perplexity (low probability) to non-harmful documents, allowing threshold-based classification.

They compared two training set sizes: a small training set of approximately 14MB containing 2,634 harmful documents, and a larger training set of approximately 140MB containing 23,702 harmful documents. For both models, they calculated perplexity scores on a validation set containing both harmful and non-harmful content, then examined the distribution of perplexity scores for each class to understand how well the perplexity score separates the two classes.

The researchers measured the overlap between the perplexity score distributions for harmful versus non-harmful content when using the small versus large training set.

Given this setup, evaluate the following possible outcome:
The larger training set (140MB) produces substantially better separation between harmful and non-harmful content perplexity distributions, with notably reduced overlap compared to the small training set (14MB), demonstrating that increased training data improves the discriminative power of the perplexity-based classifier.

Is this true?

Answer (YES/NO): YES